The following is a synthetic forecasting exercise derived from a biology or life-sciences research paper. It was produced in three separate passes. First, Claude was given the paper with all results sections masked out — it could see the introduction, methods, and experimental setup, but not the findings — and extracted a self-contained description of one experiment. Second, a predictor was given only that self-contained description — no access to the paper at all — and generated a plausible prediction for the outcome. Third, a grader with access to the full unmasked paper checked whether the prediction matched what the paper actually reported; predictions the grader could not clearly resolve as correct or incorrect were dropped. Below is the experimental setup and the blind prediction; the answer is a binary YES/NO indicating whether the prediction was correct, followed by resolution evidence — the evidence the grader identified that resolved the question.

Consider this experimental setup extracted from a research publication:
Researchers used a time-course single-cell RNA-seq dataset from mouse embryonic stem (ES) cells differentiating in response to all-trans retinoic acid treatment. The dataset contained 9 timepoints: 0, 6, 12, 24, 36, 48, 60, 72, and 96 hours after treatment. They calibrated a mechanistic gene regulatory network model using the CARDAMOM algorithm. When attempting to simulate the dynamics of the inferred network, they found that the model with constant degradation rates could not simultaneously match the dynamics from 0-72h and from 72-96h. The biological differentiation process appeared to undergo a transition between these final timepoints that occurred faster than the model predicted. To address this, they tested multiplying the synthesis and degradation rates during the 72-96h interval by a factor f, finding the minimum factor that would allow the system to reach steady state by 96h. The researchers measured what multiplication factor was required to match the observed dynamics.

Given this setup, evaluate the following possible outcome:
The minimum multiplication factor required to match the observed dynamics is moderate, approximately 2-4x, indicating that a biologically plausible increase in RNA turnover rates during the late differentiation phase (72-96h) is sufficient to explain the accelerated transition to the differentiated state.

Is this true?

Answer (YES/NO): NO